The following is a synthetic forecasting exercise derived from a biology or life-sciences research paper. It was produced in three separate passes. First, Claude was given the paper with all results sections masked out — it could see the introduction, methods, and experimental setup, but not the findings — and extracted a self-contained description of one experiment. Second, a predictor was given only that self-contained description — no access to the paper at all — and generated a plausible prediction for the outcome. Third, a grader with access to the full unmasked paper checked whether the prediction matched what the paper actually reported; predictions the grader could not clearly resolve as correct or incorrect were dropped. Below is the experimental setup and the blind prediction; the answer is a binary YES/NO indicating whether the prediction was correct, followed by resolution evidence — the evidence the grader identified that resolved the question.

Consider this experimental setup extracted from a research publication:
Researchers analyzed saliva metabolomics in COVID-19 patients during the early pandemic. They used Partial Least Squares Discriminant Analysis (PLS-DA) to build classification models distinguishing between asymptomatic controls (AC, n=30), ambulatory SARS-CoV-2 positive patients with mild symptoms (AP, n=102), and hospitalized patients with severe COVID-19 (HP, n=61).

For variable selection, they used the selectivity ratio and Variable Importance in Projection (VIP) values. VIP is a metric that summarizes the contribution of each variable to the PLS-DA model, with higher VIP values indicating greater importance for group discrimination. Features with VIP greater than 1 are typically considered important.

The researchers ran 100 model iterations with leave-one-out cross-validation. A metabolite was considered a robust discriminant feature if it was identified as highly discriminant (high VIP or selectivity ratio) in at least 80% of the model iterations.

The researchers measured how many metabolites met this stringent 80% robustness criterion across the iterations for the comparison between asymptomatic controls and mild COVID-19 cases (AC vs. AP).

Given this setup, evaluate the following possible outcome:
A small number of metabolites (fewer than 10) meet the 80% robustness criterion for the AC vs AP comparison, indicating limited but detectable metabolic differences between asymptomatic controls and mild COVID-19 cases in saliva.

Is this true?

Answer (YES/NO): NO